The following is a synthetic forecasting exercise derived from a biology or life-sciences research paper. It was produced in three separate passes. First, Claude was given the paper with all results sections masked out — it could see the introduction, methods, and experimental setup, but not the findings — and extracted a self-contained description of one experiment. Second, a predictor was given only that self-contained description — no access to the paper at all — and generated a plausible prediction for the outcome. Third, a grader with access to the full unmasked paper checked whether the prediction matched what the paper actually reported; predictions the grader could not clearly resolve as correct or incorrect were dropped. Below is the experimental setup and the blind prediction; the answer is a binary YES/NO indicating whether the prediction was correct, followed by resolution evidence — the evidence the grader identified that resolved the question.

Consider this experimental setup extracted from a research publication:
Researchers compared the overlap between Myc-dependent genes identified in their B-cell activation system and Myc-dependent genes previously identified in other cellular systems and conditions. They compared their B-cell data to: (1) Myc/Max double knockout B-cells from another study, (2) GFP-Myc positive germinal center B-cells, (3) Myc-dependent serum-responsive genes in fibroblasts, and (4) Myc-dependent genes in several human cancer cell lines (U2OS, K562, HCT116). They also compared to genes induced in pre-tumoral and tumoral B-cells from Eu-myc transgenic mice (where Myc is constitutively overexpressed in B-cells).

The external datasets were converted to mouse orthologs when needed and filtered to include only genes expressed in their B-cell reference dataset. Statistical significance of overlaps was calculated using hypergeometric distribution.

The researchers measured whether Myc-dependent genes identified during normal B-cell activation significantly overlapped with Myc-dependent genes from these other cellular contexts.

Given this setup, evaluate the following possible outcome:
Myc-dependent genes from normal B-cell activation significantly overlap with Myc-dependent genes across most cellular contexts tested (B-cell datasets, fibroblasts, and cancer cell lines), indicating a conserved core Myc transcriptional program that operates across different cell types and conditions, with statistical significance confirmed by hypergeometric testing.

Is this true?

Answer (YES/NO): NO